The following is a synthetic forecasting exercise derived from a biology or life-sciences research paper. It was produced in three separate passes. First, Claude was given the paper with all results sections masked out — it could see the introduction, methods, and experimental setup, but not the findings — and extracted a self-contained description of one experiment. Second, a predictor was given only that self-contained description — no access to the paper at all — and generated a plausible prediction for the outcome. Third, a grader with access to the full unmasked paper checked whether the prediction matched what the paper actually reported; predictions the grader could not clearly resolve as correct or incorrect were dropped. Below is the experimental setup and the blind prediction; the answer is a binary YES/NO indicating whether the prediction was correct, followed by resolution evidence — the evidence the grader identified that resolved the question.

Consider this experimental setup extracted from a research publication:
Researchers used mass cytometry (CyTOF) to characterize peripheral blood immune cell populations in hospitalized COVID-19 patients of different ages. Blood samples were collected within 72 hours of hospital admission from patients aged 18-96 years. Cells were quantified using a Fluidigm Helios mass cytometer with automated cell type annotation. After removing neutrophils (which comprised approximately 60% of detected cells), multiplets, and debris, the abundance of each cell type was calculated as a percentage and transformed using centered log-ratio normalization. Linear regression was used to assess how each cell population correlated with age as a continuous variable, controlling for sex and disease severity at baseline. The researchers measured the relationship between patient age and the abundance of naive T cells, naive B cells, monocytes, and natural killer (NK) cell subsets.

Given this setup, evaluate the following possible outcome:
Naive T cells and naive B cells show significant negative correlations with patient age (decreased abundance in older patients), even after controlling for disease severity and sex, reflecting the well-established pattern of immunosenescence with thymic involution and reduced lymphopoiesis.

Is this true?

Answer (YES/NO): YES